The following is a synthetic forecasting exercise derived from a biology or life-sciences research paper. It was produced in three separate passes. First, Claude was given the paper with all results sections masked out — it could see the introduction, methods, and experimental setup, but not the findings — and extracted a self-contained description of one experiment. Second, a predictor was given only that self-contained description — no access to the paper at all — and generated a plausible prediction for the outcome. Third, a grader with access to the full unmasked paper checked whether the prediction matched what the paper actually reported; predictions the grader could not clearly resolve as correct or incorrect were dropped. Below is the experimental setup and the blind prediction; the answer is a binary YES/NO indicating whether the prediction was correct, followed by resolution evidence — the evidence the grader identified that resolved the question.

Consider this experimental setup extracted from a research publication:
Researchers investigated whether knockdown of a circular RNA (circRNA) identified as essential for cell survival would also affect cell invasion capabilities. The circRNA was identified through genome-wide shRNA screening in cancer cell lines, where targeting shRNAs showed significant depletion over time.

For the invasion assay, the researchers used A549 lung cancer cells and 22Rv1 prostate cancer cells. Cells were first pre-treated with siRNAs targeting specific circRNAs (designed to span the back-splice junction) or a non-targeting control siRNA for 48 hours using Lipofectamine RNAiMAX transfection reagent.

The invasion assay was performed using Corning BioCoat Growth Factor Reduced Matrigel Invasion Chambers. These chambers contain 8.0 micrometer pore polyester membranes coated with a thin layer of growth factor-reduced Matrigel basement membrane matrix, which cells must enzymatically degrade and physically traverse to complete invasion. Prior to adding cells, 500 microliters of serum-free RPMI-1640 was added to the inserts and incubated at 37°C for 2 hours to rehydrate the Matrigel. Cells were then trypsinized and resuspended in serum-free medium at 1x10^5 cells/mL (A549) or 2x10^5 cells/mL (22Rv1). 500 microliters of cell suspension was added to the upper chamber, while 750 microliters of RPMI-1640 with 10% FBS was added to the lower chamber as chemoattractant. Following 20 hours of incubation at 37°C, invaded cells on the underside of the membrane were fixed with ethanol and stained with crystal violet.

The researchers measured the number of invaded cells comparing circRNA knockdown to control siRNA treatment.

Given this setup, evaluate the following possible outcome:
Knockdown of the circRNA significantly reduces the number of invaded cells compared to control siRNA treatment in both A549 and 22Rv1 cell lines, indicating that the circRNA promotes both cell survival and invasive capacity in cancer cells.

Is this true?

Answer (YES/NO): NO